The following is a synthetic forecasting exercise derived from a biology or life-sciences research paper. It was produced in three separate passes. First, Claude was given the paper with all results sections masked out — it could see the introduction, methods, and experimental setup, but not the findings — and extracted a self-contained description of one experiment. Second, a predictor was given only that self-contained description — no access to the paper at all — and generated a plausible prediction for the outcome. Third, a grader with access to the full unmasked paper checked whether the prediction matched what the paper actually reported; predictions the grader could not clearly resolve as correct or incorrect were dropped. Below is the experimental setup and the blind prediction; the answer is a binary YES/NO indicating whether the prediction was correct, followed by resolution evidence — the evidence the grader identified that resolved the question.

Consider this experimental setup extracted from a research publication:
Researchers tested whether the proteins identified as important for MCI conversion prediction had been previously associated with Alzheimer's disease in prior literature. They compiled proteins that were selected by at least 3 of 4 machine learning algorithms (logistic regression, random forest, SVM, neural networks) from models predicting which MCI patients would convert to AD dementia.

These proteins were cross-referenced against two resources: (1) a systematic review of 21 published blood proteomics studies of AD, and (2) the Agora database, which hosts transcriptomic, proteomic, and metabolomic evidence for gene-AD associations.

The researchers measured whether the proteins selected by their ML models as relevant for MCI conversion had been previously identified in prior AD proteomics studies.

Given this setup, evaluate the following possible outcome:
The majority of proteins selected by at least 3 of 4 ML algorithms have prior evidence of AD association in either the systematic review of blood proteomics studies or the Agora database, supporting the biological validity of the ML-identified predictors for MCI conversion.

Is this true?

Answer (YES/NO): YES